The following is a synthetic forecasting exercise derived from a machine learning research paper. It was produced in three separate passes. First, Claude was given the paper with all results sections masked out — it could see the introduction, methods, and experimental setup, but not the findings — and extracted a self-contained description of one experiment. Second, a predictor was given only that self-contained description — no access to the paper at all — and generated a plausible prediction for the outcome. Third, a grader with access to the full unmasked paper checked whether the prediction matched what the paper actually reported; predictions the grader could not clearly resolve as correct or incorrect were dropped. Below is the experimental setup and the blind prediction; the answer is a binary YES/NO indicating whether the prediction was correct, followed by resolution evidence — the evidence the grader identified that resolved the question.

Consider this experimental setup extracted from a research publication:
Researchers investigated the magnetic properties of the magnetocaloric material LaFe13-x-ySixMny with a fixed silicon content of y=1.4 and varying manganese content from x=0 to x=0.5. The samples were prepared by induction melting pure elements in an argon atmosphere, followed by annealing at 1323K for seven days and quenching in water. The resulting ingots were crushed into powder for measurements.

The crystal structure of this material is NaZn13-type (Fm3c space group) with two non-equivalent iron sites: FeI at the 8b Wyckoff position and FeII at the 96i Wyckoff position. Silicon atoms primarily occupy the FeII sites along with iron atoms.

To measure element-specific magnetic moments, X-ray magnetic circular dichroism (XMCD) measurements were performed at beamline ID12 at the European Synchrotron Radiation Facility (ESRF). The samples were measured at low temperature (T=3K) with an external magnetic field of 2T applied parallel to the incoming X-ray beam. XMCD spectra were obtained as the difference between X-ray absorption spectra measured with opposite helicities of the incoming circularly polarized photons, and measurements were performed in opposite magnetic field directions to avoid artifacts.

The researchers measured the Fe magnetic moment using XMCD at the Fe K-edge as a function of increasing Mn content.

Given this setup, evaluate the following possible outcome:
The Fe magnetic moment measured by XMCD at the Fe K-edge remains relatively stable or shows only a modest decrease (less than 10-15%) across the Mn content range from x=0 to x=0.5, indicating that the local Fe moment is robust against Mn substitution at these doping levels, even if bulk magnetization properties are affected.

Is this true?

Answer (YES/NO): NO